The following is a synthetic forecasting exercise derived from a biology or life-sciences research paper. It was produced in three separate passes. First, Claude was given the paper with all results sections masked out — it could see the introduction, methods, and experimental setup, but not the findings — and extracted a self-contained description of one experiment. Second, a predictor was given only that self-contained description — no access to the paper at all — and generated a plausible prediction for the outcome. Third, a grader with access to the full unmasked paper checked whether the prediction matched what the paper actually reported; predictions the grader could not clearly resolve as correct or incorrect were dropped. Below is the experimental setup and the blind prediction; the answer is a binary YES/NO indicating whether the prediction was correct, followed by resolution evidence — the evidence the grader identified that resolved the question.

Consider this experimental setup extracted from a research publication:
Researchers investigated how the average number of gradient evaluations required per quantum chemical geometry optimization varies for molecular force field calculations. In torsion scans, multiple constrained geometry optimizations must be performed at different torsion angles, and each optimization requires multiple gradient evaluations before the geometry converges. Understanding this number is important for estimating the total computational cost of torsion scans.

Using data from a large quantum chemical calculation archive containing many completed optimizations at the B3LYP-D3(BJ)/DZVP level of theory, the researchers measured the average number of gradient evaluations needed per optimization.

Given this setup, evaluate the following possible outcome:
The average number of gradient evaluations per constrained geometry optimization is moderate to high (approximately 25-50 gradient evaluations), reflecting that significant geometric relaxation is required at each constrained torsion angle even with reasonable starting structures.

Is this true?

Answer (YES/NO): NO